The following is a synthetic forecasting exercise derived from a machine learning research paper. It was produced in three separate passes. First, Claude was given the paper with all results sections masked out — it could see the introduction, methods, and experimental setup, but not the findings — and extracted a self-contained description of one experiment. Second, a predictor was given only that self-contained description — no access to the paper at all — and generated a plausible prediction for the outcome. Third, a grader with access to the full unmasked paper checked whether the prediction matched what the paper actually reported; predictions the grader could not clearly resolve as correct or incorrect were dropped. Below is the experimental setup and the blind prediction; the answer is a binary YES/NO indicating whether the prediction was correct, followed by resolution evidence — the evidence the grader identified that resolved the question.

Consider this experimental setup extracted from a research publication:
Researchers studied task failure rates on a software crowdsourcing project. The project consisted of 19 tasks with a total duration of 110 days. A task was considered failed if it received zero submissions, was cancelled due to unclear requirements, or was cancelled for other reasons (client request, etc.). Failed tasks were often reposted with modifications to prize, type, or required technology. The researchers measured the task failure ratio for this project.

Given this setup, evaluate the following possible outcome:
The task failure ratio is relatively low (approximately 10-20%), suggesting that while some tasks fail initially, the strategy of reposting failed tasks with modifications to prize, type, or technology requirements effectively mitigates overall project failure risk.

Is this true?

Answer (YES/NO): NO